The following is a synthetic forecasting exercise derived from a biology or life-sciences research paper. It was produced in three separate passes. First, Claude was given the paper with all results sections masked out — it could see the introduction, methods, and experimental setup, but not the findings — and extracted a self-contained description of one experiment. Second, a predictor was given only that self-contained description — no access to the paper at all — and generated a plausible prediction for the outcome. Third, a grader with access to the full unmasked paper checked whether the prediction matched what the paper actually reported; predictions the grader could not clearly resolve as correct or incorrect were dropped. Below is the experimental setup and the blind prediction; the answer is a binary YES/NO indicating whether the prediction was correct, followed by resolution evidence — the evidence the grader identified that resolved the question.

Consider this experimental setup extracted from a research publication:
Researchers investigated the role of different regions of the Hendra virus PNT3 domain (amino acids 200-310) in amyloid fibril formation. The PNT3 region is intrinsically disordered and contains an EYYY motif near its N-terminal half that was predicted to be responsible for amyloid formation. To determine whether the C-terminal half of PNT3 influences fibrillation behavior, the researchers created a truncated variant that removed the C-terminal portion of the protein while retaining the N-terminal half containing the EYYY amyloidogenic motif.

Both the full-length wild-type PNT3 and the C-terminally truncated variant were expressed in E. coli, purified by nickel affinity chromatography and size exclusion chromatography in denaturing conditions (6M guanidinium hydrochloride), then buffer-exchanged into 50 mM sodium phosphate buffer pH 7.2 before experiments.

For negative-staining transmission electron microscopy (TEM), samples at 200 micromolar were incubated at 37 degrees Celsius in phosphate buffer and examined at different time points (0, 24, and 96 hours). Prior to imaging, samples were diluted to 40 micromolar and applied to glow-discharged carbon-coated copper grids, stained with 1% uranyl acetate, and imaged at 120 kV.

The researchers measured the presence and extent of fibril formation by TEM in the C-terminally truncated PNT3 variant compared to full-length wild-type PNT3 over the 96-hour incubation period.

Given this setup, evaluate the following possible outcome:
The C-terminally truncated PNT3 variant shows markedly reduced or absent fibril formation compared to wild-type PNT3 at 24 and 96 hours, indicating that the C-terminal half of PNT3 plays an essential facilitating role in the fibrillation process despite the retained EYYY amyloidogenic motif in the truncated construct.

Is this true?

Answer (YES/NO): NO